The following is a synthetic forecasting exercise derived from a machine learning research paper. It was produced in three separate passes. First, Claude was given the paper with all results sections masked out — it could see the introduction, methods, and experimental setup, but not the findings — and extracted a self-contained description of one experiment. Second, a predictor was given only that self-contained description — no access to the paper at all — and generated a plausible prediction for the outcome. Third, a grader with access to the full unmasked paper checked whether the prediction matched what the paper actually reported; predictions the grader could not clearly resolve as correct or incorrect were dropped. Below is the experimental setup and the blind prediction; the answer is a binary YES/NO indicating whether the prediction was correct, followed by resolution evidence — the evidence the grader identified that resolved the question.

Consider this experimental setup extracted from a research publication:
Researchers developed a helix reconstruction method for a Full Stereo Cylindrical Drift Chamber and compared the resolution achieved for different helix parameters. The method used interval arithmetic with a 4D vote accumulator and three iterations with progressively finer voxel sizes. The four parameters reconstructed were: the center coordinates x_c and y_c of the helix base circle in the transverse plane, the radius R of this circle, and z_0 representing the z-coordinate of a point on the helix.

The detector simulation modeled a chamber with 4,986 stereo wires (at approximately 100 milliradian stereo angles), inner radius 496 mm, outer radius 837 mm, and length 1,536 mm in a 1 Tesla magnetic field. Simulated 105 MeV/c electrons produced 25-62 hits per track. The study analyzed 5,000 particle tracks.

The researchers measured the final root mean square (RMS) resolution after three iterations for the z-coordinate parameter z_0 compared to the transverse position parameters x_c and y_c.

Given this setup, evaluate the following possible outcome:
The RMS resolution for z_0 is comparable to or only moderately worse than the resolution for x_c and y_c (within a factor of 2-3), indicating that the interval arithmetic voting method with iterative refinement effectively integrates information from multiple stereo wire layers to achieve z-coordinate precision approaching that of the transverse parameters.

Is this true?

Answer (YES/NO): NO